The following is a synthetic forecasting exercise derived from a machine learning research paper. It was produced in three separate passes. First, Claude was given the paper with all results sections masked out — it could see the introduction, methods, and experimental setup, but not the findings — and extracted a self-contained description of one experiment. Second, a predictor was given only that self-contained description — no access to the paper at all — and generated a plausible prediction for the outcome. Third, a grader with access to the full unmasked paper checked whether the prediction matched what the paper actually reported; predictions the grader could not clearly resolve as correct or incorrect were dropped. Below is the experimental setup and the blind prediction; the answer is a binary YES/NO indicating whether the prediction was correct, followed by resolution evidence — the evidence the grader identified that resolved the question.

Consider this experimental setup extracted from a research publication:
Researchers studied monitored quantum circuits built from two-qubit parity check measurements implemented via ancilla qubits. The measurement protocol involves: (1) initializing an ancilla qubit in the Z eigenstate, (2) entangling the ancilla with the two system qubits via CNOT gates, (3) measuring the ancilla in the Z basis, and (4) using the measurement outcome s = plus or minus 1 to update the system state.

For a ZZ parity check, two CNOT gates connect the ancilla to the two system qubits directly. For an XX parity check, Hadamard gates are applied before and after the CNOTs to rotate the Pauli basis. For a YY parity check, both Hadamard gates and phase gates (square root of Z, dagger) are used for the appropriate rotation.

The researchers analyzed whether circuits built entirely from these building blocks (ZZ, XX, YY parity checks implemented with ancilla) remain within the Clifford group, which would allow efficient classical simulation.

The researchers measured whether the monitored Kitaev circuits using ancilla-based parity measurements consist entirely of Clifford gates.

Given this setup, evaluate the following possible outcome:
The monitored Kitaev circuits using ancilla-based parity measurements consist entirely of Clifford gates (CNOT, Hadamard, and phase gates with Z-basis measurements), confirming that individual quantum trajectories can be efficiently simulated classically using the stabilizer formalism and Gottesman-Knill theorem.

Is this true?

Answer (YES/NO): YES